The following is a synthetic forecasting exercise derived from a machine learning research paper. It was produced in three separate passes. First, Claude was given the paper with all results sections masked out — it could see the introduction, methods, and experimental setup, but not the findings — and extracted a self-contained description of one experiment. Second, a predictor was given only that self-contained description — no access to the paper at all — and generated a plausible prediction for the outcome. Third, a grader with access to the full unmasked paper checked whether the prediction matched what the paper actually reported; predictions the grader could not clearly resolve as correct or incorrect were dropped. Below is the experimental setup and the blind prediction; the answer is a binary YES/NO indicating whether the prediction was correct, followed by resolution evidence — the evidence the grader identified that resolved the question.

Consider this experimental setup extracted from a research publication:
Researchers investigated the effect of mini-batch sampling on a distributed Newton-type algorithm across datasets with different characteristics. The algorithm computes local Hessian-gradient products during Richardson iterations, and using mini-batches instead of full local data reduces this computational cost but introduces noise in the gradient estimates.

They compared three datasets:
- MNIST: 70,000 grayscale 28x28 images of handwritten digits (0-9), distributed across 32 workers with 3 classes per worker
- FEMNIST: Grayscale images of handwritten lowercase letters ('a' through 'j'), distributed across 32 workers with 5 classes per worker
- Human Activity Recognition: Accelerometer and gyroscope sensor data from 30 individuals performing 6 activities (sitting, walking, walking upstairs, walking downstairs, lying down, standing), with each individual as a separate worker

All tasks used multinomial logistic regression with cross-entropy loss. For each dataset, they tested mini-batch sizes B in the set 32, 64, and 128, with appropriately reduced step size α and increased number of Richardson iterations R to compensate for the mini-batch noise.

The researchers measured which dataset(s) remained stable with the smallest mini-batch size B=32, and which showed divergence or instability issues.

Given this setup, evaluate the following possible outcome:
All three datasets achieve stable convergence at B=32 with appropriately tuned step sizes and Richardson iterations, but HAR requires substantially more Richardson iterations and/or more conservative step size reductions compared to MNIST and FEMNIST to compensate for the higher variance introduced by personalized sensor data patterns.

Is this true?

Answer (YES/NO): NO